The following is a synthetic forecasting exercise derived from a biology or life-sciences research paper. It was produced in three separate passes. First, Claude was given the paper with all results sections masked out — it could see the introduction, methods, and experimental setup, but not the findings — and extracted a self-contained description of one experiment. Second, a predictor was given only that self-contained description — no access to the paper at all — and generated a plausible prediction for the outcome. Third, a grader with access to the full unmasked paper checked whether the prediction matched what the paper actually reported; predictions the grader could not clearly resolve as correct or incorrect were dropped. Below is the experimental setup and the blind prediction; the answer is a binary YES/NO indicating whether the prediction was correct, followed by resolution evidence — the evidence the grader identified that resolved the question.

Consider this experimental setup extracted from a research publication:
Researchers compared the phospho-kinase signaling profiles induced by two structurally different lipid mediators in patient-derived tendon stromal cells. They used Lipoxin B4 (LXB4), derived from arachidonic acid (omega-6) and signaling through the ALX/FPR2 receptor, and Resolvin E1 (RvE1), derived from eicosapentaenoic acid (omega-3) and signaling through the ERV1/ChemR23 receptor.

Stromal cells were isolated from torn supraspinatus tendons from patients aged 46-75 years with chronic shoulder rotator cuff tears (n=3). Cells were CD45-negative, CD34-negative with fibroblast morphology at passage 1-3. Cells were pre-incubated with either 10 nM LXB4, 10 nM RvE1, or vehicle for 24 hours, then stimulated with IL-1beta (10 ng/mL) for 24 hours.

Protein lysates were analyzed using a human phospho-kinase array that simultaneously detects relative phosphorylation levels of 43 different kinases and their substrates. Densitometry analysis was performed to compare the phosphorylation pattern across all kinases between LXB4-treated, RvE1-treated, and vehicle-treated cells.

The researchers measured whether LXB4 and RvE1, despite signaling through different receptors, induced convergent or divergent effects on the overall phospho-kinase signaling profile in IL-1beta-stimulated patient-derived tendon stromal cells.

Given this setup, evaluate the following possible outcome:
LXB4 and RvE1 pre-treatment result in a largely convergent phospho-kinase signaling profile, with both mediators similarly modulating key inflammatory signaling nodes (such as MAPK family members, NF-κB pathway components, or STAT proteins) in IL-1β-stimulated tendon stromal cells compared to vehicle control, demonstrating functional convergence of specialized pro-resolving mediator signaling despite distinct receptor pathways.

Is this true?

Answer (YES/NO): YES